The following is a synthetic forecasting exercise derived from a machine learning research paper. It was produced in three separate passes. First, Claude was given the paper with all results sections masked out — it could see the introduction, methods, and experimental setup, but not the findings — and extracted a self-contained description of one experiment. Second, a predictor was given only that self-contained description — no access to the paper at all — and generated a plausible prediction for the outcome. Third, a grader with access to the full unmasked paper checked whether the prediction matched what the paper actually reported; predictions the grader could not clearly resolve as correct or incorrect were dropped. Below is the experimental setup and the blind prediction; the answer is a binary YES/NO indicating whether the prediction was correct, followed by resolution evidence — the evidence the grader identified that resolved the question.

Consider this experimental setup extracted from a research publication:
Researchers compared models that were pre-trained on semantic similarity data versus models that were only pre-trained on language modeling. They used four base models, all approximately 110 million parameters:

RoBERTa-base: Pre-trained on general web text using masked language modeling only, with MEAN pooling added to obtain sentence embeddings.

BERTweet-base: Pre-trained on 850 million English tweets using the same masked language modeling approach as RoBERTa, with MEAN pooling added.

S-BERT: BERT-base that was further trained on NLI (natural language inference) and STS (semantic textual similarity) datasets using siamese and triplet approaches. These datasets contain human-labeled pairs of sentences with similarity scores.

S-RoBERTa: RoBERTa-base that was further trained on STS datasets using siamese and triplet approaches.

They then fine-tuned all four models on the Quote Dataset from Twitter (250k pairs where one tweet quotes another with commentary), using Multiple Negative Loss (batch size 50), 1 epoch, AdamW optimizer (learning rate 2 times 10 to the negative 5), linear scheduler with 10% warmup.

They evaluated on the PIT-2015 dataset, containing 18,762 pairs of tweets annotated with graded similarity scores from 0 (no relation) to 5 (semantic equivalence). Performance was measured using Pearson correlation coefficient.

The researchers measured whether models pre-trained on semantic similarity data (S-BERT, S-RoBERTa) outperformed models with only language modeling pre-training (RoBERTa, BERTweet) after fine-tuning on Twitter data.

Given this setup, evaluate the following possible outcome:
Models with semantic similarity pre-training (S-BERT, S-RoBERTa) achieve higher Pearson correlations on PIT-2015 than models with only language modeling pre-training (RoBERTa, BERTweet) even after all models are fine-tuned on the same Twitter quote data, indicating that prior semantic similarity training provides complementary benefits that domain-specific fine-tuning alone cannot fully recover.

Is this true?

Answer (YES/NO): NO